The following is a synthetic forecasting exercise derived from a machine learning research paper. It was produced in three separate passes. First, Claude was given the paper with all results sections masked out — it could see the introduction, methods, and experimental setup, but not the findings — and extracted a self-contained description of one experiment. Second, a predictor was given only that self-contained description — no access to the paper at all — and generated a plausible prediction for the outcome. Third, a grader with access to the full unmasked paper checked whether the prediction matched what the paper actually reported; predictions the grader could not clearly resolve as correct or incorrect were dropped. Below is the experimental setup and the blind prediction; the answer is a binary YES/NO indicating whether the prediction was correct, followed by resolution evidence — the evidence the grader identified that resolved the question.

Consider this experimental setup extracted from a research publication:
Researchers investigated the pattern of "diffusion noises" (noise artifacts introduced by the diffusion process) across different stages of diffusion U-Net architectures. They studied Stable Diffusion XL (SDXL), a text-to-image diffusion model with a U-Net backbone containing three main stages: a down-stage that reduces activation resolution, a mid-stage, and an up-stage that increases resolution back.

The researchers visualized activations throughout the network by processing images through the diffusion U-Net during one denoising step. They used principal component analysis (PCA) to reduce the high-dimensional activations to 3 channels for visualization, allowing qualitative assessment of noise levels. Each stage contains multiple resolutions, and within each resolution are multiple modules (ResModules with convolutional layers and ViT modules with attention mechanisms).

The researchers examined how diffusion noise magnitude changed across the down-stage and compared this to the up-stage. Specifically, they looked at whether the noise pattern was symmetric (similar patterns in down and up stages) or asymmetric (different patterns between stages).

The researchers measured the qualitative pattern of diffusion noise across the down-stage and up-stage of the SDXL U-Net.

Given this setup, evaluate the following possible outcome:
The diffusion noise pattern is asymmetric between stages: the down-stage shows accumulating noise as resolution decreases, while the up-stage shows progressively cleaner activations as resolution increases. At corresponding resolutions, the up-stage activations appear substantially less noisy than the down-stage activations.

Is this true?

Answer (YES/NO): NO